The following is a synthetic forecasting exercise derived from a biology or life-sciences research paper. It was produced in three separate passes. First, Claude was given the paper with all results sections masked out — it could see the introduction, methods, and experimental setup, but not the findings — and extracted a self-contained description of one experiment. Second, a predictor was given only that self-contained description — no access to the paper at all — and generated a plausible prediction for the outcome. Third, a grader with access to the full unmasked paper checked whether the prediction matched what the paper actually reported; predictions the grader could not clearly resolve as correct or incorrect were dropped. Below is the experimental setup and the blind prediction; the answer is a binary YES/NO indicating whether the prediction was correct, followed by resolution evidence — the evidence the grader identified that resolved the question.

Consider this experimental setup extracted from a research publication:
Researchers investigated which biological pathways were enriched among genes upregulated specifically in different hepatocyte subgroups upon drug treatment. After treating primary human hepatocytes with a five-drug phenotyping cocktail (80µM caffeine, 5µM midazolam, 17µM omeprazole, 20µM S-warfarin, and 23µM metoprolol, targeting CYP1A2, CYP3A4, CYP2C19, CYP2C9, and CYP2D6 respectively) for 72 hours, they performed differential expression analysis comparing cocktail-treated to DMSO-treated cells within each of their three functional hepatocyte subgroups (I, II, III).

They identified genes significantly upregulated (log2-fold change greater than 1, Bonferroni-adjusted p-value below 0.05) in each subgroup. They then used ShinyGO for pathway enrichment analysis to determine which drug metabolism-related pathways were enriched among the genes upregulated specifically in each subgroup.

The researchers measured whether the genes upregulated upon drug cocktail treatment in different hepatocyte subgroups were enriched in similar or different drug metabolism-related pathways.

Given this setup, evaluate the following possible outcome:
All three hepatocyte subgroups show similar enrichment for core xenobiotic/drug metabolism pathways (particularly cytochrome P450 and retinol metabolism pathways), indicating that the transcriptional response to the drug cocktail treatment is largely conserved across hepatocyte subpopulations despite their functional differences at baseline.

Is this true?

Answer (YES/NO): NO